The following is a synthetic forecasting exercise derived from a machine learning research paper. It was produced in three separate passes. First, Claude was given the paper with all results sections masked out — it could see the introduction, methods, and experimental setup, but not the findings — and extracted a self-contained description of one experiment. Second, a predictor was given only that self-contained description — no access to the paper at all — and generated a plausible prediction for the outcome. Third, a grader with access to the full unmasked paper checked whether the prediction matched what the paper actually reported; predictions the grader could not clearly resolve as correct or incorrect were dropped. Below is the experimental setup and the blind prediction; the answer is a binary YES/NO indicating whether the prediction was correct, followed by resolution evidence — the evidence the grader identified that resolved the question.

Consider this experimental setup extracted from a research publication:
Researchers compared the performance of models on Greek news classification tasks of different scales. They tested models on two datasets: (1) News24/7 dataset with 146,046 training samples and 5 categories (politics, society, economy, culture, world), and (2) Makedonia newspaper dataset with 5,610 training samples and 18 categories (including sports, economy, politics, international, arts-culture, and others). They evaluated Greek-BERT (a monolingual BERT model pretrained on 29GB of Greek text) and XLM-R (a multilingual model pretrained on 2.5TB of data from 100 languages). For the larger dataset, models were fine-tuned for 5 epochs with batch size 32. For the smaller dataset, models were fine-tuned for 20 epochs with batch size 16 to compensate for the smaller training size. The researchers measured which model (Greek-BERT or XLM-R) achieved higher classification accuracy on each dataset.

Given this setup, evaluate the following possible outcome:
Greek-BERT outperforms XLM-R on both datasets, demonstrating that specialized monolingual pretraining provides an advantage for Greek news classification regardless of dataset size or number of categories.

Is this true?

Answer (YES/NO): NO